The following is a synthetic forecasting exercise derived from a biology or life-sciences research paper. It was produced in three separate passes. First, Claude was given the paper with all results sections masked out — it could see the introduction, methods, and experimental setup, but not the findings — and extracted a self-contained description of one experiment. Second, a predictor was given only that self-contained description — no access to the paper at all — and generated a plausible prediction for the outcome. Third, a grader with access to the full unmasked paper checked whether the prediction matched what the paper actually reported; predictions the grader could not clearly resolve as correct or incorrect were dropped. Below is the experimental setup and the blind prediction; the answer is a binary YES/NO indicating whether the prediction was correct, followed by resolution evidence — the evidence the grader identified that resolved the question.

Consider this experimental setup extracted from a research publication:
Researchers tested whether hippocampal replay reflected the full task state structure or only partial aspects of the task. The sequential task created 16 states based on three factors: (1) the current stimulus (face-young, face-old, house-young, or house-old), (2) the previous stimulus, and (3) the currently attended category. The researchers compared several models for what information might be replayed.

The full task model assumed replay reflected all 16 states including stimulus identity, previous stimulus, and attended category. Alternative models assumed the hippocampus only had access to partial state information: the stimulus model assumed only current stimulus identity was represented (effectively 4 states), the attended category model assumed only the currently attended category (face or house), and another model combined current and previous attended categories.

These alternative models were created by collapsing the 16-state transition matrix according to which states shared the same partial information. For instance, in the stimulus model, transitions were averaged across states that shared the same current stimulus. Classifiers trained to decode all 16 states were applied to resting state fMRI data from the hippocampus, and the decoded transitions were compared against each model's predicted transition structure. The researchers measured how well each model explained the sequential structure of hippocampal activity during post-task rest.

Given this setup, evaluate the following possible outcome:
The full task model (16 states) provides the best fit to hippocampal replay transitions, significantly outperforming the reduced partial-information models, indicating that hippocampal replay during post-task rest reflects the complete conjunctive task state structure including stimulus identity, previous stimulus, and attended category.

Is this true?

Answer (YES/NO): YES